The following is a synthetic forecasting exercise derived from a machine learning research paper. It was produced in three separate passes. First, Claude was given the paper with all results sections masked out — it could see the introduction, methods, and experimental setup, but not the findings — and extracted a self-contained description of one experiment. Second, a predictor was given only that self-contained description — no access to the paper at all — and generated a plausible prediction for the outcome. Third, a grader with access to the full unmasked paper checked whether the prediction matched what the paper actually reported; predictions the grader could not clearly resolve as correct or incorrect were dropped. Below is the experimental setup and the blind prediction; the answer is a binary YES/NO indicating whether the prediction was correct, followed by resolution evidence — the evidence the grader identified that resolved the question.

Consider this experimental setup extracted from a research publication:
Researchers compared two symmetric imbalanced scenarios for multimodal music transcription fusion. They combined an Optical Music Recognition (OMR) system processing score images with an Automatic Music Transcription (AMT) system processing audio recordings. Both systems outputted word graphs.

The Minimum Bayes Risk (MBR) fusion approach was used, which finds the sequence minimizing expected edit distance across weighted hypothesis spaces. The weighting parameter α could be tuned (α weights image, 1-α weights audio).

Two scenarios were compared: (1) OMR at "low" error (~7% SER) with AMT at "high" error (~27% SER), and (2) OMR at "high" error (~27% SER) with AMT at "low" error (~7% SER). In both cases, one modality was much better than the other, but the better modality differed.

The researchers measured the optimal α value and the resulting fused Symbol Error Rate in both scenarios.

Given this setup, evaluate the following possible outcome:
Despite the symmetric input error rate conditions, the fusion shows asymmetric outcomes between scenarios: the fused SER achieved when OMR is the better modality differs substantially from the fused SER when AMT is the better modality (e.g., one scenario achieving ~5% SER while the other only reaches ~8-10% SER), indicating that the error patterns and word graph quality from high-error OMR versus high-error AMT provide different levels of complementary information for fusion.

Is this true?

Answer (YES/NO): NO